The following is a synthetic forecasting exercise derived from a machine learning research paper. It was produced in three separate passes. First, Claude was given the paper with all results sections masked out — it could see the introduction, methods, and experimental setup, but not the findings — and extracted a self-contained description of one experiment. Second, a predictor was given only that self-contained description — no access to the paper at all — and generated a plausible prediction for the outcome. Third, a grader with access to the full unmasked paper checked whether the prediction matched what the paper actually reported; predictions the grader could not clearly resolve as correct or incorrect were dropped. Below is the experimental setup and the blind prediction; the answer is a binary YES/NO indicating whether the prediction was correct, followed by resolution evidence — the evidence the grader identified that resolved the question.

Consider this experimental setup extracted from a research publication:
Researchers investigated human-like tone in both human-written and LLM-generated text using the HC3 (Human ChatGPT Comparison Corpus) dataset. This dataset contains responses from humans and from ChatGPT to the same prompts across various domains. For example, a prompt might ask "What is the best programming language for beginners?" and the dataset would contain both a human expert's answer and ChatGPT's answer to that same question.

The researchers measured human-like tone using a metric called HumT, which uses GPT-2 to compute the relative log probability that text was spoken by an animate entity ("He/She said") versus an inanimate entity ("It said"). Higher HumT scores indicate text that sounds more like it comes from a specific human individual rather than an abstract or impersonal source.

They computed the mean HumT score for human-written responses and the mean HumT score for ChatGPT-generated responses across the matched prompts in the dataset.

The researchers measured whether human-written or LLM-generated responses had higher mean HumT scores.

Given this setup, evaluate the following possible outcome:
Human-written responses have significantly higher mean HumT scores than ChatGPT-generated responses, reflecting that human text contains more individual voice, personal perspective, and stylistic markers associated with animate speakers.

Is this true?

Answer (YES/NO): YES